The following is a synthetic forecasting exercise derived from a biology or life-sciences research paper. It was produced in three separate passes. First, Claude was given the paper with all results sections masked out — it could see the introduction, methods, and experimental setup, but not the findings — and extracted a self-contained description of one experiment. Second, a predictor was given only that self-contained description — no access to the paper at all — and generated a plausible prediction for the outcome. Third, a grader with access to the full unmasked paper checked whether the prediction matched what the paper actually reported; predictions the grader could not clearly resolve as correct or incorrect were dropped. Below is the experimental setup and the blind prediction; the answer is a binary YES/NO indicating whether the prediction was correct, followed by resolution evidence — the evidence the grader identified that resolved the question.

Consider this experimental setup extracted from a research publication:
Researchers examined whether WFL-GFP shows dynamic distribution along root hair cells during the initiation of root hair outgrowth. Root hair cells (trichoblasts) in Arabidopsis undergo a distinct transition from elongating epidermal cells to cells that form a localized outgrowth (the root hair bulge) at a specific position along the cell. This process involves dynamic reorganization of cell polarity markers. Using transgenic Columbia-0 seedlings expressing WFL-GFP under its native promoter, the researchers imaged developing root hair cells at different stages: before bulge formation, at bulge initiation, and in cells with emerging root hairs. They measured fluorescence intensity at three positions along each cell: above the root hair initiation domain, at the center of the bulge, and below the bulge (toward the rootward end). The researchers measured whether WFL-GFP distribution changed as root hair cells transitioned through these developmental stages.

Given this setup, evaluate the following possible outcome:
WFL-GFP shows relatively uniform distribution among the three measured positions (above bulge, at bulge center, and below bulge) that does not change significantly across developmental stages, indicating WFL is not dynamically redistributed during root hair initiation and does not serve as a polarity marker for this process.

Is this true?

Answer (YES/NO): NO